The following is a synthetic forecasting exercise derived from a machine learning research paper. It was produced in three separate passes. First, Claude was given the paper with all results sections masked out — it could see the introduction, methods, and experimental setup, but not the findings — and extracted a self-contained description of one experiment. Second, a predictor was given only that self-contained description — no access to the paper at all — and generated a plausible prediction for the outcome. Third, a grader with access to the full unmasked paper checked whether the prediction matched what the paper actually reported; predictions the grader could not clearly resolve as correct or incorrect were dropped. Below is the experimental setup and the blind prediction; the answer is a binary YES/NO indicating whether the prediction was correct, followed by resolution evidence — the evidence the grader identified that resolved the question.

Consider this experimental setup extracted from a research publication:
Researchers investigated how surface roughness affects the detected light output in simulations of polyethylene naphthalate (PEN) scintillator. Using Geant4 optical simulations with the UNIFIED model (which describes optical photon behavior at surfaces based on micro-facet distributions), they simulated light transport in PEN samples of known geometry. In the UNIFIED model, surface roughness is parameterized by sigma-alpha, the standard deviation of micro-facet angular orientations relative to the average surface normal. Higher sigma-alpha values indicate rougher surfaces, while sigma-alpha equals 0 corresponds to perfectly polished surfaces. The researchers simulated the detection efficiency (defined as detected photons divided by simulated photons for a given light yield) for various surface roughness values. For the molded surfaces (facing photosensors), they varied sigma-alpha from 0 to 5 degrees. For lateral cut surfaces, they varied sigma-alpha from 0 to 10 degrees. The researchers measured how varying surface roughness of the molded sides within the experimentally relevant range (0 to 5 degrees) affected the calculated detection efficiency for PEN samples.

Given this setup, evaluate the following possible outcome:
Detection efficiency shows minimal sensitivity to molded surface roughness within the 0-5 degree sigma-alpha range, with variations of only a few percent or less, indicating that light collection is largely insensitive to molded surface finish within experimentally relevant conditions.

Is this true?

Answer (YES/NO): YES